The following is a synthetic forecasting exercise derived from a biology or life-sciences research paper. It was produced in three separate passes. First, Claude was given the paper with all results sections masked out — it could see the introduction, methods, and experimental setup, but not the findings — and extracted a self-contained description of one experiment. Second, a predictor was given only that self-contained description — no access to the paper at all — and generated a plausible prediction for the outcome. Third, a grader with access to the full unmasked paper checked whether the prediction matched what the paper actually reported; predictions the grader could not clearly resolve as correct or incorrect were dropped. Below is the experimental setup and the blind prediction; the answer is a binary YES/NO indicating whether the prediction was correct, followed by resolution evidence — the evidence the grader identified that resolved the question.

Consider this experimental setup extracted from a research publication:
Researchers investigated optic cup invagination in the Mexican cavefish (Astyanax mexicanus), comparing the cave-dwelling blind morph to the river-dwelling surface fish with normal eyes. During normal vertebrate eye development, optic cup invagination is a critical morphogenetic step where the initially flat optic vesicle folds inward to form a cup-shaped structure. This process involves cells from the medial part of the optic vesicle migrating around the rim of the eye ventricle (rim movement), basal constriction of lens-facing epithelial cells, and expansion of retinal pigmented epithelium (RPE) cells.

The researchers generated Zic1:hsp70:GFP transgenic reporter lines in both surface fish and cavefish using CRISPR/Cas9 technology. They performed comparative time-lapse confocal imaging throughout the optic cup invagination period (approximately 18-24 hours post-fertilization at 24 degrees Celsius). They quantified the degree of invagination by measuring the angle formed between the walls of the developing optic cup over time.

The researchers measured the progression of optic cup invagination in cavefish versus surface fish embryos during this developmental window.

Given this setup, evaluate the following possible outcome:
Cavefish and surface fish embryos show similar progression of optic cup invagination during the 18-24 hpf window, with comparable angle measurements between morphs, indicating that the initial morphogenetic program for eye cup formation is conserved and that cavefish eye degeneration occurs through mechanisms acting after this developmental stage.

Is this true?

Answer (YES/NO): NO